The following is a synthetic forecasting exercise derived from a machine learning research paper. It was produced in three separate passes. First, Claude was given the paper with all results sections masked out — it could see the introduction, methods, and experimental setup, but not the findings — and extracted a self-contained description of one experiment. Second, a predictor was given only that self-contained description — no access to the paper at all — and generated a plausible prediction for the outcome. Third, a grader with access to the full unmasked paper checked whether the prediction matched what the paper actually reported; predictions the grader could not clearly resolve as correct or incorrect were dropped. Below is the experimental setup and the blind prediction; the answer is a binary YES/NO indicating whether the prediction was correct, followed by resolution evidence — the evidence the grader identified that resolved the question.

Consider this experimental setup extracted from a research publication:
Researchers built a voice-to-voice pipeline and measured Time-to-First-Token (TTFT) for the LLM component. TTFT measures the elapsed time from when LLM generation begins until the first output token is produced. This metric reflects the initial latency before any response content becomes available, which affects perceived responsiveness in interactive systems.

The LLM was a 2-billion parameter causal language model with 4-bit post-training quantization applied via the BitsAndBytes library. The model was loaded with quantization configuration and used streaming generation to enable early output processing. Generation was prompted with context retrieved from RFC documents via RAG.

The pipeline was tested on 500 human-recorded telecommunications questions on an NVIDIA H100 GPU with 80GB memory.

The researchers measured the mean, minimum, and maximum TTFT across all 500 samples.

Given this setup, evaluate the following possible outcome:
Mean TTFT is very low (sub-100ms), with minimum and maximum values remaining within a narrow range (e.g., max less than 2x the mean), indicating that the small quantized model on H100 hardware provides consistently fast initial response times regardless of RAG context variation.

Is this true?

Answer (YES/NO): NO